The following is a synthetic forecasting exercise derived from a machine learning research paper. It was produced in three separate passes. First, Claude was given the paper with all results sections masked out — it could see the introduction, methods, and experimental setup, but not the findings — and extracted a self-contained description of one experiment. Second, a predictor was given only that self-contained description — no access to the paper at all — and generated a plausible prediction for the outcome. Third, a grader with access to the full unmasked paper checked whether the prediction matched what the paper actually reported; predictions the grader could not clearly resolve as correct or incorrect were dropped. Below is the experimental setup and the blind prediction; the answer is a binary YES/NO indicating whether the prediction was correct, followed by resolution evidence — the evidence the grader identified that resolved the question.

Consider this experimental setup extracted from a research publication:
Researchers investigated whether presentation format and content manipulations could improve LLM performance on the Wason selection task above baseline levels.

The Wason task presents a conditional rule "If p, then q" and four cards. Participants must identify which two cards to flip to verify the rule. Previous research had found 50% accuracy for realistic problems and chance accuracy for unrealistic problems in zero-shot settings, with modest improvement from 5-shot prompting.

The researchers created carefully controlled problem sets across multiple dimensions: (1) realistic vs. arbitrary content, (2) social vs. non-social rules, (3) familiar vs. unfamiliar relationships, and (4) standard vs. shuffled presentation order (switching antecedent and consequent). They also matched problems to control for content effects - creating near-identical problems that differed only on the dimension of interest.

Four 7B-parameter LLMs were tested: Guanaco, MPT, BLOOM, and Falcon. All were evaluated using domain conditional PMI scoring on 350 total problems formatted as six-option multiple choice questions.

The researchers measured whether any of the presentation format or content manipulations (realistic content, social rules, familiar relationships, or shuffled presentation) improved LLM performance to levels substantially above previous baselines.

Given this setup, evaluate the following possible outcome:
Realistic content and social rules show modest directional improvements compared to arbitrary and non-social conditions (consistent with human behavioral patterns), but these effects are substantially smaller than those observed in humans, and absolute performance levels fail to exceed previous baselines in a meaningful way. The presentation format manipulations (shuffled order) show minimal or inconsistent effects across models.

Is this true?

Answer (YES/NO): YES